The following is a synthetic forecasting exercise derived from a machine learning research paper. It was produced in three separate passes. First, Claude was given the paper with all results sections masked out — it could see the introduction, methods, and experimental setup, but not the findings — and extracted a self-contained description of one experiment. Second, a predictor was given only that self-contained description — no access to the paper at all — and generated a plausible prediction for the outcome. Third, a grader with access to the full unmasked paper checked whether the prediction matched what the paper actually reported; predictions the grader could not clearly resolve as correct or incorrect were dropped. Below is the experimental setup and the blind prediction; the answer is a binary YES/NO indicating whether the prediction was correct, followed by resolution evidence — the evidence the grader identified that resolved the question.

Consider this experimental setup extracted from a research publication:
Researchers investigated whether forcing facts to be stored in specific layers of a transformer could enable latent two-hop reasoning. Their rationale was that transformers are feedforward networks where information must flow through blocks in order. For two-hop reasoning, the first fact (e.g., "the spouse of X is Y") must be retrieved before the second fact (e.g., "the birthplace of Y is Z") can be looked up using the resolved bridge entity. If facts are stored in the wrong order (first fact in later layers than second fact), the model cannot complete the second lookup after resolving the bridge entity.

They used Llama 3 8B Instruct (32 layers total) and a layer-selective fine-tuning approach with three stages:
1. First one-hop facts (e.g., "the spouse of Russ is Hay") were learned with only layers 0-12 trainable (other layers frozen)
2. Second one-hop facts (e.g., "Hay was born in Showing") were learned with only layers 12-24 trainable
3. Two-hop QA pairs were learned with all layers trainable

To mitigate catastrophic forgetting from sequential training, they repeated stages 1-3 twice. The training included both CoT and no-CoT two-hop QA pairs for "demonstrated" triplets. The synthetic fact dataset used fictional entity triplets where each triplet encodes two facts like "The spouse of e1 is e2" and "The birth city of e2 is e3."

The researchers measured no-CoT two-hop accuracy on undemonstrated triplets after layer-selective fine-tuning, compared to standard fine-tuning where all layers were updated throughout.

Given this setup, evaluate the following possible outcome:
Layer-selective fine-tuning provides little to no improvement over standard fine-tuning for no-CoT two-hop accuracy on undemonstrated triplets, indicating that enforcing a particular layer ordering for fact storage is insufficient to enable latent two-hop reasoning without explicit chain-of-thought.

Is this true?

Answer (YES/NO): YES